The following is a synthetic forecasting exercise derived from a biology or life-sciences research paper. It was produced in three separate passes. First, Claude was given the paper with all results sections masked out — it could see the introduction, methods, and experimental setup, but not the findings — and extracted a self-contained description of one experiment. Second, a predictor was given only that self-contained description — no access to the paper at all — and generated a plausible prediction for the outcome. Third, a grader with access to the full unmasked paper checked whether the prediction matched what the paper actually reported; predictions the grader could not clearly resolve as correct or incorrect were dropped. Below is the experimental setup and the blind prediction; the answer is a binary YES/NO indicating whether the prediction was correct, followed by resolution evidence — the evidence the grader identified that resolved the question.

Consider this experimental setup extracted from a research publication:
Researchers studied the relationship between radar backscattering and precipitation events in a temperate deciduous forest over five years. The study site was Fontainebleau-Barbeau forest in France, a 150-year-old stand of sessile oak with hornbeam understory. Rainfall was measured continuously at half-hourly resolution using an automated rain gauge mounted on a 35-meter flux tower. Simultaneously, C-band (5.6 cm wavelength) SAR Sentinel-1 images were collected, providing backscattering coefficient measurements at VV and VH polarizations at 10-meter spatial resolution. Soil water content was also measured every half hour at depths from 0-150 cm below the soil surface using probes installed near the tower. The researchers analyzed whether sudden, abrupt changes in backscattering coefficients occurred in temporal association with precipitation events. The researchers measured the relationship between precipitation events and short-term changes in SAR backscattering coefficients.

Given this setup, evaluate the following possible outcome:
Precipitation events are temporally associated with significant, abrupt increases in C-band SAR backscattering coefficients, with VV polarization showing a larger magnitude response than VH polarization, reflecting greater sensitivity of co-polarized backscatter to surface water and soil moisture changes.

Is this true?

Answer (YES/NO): NO